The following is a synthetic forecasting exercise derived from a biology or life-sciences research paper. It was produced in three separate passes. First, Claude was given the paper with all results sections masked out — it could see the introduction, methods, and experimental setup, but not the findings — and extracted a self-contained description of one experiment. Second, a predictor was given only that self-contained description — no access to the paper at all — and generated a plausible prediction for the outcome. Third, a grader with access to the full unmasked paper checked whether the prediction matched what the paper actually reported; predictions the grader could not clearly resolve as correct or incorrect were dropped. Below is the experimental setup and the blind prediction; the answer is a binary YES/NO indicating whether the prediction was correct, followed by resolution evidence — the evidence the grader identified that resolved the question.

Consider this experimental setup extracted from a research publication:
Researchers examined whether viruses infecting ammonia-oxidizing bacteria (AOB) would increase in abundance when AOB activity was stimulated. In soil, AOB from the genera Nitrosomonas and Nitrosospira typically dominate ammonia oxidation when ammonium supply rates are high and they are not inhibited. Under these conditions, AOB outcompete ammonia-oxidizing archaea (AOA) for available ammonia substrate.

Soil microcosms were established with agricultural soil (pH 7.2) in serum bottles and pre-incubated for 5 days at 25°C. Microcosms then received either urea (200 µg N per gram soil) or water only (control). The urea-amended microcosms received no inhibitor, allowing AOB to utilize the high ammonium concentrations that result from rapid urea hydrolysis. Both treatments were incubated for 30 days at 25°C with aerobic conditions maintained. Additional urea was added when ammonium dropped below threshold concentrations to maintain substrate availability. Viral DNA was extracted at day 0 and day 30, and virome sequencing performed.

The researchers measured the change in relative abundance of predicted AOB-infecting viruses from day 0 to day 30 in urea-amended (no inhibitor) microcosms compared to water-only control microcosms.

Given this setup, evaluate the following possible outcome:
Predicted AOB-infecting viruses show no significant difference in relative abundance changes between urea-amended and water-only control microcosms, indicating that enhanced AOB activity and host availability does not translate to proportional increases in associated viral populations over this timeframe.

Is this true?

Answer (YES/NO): NO